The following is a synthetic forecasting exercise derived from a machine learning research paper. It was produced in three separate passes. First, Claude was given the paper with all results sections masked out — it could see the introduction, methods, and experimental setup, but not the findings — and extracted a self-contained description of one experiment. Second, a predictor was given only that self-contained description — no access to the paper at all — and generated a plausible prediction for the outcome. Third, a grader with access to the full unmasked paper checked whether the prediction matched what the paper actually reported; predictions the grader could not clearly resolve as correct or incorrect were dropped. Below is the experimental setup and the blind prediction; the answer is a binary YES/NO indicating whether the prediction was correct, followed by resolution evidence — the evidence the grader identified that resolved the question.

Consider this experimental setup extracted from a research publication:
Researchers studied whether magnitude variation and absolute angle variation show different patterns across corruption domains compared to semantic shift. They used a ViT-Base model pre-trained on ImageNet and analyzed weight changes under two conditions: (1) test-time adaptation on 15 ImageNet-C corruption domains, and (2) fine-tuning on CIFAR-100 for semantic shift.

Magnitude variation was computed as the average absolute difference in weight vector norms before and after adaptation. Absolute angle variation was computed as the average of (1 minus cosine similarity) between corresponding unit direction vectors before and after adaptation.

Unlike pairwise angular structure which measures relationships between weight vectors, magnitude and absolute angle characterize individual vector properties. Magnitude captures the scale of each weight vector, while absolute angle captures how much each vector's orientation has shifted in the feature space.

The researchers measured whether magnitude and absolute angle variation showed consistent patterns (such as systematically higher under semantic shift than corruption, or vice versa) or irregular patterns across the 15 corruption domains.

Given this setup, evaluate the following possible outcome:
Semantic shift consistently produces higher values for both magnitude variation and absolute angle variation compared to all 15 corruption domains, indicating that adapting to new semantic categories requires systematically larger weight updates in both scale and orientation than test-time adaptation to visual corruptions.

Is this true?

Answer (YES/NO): NO